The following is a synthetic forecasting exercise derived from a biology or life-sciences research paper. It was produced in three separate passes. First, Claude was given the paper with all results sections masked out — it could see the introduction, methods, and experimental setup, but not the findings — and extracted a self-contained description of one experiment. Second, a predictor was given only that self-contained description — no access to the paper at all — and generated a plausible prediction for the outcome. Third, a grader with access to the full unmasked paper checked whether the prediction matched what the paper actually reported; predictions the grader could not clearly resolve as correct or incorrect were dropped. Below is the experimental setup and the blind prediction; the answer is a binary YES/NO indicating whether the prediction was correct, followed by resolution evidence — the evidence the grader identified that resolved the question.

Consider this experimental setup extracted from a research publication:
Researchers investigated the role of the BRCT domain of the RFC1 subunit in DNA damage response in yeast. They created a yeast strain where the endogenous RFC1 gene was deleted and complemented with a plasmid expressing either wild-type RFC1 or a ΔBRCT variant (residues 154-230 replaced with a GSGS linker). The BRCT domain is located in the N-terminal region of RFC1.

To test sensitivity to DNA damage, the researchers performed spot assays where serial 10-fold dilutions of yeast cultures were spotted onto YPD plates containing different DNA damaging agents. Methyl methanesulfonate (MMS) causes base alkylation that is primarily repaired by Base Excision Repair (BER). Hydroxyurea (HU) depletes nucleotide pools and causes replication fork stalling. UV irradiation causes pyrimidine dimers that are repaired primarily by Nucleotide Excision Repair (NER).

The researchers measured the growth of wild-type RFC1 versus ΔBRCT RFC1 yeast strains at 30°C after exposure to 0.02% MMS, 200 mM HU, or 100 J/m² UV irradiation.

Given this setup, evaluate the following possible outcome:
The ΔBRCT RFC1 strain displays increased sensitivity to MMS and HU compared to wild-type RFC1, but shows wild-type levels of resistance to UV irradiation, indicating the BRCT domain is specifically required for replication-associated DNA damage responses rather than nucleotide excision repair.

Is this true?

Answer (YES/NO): NO